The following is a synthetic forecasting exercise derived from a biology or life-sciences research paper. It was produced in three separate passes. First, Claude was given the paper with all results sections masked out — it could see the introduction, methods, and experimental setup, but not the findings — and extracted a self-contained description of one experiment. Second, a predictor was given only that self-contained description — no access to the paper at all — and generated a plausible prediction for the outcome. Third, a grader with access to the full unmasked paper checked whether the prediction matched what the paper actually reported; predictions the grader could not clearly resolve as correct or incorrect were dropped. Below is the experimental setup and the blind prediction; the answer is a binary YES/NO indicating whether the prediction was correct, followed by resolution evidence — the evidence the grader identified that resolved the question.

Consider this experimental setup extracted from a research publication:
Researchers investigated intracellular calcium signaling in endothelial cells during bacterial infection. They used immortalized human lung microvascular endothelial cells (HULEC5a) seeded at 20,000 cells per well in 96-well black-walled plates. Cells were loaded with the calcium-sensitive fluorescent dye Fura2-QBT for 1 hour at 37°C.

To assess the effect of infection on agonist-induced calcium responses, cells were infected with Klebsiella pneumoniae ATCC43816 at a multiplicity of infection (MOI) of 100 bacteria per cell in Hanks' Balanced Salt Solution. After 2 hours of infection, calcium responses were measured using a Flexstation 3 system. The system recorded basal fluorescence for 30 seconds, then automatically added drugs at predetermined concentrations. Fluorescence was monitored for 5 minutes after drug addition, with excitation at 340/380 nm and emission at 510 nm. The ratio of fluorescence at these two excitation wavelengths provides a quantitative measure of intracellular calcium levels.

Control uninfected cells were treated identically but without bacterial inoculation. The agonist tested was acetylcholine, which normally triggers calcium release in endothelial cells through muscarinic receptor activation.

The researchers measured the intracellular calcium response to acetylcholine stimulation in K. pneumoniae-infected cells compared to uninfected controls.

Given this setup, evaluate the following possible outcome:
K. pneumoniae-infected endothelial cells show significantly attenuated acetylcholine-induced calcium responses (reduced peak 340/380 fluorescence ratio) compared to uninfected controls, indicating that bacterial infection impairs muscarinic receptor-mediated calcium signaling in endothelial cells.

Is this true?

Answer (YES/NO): NO